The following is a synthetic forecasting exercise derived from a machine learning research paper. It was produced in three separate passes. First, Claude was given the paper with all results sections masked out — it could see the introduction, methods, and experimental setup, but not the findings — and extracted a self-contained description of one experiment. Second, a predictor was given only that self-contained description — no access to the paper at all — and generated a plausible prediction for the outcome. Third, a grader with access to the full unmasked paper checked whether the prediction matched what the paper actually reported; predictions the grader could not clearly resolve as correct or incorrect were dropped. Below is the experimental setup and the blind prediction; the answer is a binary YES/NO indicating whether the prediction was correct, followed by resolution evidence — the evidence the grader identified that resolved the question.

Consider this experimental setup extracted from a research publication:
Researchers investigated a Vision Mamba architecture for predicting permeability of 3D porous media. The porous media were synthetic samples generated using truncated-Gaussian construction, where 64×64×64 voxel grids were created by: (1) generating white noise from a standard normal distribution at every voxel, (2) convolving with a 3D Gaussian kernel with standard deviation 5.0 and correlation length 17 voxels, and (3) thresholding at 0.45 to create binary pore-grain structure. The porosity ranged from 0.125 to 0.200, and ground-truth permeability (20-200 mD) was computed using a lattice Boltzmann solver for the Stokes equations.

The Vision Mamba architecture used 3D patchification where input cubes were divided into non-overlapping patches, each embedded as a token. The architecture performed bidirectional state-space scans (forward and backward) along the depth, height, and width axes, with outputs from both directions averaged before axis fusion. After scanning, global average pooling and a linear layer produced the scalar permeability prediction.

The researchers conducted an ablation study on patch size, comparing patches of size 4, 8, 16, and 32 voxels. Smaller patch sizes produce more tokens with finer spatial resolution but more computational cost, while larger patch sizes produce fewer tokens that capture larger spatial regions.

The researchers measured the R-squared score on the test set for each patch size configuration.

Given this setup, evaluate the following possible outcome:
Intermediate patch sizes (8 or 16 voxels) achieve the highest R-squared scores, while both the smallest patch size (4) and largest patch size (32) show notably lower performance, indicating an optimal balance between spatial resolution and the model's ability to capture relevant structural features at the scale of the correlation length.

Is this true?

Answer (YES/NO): NO